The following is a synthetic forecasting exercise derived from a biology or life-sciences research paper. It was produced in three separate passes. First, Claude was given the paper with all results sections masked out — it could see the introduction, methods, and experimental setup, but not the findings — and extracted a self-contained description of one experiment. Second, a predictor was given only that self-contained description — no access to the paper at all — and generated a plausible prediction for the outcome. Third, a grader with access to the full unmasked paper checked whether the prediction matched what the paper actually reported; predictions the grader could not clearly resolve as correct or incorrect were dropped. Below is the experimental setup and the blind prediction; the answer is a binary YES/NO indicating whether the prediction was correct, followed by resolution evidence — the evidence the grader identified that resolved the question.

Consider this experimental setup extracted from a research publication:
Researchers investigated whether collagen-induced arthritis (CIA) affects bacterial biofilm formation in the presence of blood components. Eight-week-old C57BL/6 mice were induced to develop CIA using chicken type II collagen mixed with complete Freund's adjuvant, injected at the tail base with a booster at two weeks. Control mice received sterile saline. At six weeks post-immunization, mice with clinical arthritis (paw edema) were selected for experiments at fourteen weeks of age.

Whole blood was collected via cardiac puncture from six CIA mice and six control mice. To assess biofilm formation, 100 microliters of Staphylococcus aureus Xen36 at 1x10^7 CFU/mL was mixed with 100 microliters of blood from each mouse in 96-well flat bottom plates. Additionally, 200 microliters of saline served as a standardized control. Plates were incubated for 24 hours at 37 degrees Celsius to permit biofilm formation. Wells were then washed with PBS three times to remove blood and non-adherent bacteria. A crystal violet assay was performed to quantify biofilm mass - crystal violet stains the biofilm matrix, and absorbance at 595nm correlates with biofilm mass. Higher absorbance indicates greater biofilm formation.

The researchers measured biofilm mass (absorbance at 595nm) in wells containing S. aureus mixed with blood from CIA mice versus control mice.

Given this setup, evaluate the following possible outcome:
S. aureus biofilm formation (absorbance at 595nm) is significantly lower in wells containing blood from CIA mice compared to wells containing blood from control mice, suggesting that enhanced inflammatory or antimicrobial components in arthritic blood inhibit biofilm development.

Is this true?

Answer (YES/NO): NO